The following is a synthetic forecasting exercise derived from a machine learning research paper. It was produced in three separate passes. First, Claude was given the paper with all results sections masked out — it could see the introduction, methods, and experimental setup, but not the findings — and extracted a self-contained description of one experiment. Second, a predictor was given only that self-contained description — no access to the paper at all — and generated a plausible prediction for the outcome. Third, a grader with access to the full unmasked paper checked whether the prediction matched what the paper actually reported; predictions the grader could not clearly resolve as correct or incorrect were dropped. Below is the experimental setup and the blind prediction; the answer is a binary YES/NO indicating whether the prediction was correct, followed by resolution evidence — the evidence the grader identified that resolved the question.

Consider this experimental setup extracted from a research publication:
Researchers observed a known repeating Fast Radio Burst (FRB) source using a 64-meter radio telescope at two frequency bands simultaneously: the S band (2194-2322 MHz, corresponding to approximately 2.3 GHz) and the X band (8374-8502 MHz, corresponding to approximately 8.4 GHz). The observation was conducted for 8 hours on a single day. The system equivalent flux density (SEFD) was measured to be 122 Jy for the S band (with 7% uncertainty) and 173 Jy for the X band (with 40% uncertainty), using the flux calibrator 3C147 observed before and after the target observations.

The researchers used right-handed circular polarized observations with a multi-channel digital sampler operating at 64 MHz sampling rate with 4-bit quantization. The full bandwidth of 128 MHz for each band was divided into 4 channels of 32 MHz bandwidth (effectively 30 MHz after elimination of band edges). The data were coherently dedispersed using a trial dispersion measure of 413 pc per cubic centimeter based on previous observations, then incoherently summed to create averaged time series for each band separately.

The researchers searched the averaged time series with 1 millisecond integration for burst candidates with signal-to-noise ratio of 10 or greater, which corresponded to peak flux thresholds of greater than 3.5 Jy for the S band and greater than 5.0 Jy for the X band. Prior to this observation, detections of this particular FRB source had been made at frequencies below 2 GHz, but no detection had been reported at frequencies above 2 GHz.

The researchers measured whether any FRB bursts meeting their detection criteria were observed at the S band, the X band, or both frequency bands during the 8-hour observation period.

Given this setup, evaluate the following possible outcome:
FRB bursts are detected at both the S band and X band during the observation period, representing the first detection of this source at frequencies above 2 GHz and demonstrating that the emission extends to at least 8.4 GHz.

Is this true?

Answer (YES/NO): NO